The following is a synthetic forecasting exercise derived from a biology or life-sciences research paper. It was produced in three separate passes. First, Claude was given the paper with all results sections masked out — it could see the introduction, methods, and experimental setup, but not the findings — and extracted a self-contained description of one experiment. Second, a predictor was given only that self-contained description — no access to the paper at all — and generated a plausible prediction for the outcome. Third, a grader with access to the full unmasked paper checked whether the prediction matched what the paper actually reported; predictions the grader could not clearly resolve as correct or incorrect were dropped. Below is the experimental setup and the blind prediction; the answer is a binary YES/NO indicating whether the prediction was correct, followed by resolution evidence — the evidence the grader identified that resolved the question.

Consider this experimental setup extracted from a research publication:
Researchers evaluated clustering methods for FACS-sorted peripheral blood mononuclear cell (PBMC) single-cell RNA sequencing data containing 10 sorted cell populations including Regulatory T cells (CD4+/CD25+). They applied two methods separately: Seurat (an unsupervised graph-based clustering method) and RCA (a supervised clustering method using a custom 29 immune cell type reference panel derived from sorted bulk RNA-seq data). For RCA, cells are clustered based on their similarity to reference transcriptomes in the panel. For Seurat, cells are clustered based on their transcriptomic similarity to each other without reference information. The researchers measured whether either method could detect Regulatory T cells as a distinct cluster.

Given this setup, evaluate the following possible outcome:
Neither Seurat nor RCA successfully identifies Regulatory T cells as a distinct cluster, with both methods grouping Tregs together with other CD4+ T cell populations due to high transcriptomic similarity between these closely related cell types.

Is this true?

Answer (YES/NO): NO